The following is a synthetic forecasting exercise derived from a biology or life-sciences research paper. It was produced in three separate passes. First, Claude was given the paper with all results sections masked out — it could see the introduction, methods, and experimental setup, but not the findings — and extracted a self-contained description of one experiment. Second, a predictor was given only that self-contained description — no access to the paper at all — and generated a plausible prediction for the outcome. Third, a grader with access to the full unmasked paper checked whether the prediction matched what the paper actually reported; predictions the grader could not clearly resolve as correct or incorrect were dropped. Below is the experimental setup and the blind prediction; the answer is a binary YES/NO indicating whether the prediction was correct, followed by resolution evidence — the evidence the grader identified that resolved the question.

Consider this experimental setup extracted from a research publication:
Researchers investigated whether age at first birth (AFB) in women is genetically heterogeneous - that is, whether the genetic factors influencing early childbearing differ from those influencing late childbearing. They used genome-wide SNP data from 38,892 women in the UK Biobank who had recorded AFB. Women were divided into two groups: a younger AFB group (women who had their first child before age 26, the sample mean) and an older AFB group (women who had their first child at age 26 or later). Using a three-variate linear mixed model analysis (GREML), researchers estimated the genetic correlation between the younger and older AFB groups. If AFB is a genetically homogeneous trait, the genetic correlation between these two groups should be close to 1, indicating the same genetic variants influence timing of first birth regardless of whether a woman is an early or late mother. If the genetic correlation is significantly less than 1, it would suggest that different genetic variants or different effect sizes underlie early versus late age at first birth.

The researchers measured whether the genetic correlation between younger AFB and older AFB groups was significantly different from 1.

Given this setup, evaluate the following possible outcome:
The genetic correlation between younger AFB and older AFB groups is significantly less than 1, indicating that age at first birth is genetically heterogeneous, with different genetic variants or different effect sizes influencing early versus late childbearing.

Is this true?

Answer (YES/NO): YES